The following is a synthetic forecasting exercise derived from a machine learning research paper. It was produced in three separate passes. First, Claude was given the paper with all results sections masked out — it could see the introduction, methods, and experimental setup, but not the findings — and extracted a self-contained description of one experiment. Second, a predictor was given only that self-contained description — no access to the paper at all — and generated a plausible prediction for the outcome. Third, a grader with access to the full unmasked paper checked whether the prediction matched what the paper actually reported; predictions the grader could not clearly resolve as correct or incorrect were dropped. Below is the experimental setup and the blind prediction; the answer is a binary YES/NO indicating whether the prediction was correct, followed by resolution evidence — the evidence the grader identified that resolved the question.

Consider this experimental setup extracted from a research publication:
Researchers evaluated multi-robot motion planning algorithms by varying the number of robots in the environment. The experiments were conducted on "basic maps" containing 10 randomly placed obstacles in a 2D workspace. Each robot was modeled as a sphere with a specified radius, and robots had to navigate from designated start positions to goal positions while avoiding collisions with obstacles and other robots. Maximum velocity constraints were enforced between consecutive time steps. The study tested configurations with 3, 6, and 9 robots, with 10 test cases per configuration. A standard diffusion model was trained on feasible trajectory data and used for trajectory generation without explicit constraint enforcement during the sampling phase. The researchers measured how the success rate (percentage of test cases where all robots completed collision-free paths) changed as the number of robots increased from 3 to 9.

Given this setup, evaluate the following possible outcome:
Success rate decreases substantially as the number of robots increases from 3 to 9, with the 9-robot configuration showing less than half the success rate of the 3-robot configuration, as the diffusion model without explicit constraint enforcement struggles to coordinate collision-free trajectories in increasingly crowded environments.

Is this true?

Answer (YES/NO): YES